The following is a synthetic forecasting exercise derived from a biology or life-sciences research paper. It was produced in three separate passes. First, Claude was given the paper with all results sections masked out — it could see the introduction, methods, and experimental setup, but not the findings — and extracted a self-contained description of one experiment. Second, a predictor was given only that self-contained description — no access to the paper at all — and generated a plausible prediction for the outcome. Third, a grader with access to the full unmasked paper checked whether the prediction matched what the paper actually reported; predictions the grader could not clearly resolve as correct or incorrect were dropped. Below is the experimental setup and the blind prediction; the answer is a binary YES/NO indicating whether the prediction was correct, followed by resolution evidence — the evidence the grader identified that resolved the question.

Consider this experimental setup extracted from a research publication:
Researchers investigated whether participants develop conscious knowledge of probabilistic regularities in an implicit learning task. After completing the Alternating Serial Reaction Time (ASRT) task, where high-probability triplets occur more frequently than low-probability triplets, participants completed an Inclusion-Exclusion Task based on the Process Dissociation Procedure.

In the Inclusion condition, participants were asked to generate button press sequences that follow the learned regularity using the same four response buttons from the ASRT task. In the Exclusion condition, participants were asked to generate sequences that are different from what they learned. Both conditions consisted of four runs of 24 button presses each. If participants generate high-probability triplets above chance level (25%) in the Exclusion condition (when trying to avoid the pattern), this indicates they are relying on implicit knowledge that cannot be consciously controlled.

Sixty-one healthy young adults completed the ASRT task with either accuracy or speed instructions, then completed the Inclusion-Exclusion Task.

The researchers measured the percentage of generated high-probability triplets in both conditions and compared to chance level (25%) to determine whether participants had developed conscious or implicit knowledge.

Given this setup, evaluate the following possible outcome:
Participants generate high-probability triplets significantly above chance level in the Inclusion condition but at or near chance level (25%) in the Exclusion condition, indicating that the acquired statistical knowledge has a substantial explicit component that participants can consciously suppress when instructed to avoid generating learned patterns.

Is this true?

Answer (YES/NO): NO